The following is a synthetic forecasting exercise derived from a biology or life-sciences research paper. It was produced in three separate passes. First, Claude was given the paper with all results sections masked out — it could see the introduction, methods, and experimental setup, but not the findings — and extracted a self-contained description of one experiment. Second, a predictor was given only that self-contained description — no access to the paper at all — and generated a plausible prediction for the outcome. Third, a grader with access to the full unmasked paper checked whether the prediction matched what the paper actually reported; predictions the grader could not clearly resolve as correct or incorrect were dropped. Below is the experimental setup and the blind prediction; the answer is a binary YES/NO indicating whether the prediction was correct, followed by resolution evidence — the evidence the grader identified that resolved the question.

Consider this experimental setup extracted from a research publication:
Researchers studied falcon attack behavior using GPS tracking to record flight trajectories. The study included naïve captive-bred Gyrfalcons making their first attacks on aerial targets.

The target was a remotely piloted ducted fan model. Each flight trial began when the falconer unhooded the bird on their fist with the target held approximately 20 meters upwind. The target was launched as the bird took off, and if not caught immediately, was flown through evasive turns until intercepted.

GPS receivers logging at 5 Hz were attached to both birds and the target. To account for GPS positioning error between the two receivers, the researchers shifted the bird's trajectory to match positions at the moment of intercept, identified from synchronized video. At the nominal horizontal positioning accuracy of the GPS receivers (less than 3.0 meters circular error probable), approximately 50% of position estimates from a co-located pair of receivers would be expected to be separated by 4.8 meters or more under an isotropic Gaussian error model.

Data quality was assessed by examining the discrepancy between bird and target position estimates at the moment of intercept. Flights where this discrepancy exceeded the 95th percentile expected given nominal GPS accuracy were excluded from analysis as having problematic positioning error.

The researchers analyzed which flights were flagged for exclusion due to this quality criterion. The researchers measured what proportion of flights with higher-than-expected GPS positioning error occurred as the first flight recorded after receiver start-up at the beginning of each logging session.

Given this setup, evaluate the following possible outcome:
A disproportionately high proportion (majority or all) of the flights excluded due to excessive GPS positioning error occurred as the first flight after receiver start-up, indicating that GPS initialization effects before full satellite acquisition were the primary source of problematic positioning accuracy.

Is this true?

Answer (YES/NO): YES